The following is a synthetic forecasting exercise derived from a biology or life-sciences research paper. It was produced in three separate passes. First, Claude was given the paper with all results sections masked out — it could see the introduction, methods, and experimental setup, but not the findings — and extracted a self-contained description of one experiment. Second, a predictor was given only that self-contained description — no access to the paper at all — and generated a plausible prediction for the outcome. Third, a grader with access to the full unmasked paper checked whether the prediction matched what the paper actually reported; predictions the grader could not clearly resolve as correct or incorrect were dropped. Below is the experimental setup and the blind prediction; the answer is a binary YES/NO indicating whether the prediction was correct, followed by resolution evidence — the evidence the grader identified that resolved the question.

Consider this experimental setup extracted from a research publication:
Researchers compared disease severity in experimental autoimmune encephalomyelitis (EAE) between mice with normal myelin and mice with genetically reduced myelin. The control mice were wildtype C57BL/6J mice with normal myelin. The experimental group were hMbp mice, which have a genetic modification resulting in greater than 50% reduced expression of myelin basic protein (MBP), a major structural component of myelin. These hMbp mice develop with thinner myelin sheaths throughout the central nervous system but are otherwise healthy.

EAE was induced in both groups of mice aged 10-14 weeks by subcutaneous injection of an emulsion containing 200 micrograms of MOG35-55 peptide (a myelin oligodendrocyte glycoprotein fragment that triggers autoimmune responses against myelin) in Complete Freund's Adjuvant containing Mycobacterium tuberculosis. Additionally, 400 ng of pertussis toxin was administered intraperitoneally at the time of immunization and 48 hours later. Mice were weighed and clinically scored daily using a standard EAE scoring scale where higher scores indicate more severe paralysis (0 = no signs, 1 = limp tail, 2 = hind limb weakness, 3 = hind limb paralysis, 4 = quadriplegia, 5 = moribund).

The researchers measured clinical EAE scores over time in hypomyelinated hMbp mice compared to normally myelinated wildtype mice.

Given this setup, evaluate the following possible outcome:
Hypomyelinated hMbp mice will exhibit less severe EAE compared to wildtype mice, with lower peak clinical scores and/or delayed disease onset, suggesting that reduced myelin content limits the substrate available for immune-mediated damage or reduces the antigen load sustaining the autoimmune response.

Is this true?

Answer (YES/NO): YES